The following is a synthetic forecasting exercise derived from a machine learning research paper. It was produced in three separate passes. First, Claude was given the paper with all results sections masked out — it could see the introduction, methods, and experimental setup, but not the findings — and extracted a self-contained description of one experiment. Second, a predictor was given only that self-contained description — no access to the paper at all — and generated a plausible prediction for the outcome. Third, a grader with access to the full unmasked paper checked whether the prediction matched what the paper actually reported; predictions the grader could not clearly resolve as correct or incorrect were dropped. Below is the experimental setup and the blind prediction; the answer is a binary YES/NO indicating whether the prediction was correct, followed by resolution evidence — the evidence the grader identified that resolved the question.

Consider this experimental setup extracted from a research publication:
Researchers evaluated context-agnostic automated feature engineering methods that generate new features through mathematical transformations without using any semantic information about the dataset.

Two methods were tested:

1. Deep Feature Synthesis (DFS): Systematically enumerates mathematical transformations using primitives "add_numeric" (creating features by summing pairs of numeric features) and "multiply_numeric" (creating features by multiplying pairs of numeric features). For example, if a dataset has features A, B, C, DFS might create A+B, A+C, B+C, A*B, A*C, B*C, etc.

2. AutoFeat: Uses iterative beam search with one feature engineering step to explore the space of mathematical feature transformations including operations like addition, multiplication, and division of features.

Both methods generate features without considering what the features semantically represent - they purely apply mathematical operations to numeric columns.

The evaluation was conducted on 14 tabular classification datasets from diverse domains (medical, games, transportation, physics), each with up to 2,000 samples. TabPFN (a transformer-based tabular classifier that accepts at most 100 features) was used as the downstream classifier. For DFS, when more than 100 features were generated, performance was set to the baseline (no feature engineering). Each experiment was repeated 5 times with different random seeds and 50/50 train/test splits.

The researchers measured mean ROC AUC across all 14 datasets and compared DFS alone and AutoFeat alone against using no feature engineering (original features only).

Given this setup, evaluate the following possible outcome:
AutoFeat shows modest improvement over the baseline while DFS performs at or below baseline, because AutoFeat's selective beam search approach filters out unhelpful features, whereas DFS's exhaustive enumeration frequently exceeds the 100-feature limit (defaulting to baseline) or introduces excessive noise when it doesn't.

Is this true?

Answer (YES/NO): NO